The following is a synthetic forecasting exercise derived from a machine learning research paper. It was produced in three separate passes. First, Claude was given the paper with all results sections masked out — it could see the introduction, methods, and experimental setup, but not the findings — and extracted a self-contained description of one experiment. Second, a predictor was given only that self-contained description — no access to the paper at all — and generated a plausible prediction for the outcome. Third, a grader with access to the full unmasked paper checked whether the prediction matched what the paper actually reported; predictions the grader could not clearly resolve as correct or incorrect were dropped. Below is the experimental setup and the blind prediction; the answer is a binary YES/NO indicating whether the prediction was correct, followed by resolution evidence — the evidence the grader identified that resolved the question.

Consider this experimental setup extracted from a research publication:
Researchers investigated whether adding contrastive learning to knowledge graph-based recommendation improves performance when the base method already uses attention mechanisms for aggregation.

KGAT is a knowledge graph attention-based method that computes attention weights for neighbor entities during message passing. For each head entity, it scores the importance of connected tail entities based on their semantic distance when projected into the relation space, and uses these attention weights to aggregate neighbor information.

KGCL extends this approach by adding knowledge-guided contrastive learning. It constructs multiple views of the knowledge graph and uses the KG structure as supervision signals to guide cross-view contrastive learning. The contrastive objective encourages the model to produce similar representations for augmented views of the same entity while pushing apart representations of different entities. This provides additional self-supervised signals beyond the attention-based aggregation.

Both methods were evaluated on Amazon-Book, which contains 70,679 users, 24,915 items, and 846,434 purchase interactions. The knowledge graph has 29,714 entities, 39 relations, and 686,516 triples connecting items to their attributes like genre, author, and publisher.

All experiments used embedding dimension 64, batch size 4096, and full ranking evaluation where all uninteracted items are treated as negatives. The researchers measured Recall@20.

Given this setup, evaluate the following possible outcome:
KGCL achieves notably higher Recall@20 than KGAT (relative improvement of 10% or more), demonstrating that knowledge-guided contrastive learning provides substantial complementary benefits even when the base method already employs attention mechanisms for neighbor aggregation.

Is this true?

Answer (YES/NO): YES